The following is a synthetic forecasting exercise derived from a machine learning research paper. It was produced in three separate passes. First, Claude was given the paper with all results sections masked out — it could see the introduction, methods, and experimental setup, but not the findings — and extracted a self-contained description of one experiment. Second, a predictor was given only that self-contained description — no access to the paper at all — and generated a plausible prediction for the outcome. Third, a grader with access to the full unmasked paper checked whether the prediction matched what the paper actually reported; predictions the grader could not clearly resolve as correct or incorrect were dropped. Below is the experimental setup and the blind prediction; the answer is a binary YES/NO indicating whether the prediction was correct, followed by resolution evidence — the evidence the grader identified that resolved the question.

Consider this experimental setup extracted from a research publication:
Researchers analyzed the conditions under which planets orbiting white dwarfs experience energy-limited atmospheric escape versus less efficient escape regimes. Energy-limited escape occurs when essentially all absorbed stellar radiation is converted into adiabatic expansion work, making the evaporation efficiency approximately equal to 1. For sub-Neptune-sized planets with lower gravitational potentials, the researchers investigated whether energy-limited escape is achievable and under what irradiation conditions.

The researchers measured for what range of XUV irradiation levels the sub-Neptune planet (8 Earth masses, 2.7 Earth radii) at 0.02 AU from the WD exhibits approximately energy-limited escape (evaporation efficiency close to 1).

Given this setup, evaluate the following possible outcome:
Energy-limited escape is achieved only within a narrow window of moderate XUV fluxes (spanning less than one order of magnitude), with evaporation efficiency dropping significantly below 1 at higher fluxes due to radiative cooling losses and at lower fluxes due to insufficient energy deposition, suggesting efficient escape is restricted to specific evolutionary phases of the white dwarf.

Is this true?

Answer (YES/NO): NO